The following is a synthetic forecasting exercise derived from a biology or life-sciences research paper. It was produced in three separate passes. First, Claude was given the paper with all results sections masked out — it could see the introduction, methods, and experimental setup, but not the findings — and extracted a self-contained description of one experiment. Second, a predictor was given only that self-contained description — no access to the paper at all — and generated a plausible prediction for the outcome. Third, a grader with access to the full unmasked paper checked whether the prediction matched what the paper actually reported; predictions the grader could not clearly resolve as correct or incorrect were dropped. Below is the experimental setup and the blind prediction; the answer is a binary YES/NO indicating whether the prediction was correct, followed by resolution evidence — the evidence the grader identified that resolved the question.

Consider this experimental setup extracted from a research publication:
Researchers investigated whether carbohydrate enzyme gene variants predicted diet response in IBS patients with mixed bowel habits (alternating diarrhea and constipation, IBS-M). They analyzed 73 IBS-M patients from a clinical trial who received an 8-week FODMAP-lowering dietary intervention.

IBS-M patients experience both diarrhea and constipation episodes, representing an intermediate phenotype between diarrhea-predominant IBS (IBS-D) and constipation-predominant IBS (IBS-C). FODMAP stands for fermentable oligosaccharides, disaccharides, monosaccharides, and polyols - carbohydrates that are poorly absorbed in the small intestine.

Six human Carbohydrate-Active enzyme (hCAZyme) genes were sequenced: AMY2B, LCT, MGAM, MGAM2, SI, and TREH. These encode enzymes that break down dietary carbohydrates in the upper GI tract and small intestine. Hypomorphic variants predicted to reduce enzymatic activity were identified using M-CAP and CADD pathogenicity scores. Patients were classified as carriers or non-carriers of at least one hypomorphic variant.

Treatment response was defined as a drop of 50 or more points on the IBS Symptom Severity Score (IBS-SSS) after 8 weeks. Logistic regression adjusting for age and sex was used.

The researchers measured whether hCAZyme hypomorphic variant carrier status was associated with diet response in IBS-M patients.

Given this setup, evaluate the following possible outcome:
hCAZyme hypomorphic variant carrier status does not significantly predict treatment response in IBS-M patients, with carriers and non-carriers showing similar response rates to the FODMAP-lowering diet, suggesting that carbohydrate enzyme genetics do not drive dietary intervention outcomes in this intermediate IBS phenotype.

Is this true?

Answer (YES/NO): YES